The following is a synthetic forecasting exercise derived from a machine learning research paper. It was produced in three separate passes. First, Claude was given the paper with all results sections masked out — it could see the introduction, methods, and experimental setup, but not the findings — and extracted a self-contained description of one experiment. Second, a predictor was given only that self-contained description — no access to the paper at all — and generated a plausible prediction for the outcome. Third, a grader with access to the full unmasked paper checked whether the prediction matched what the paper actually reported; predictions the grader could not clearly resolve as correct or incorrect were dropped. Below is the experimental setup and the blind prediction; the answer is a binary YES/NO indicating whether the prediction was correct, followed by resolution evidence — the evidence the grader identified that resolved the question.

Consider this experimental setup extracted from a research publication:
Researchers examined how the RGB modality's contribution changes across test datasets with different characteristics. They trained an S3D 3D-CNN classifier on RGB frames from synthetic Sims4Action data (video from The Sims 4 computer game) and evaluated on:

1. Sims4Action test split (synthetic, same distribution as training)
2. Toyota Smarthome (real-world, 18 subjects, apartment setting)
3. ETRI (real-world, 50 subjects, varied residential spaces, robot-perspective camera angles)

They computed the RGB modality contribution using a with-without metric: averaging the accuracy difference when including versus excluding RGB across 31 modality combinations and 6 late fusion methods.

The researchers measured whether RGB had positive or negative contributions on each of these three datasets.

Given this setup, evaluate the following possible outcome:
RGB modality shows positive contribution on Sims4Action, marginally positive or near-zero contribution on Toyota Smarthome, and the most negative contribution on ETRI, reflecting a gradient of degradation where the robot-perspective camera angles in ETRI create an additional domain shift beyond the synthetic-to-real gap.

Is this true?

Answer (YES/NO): NO